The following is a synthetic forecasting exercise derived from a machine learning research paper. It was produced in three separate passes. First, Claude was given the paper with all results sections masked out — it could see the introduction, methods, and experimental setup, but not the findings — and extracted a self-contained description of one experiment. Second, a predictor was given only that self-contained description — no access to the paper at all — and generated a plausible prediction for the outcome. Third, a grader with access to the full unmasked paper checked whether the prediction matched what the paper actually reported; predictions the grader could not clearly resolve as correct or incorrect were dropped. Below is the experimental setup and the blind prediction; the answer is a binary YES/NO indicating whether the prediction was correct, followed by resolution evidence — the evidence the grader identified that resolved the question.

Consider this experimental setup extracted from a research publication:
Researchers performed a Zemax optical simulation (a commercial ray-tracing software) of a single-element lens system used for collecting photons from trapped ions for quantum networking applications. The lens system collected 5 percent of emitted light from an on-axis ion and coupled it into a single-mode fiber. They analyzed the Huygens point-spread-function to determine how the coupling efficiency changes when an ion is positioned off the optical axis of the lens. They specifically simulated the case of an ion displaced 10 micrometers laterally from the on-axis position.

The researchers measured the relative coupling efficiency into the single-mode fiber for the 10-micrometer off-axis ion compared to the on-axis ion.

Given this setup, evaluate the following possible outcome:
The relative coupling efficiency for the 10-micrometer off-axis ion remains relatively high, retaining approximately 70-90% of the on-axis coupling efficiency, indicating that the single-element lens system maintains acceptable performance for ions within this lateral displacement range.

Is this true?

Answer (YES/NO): NO